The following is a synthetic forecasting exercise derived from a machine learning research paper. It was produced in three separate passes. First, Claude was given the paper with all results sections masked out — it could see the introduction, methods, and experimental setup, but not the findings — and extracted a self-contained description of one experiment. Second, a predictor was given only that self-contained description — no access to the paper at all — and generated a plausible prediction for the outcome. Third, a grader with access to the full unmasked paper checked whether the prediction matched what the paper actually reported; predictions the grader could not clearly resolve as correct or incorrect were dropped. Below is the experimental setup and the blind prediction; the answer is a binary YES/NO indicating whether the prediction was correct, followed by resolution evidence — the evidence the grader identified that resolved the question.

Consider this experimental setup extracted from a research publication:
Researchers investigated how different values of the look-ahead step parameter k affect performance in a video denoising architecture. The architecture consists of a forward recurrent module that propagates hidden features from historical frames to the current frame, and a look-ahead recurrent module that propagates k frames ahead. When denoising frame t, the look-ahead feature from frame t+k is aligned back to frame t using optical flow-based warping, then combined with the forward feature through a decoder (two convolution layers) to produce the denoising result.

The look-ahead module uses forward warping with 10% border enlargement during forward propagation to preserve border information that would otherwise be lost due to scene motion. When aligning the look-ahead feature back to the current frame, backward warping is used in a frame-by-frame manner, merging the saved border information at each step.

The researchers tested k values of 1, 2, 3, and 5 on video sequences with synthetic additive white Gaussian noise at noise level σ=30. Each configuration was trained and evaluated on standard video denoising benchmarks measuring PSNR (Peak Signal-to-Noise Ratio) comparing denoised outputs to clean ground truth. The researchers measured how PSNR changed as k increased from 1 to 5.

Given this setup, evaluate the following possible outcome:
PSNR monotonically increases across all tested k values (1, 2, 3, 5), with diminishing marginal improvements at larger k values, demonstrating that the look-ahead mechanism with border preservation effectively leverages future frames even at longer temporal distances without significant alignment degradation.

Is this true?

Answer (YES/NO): NO